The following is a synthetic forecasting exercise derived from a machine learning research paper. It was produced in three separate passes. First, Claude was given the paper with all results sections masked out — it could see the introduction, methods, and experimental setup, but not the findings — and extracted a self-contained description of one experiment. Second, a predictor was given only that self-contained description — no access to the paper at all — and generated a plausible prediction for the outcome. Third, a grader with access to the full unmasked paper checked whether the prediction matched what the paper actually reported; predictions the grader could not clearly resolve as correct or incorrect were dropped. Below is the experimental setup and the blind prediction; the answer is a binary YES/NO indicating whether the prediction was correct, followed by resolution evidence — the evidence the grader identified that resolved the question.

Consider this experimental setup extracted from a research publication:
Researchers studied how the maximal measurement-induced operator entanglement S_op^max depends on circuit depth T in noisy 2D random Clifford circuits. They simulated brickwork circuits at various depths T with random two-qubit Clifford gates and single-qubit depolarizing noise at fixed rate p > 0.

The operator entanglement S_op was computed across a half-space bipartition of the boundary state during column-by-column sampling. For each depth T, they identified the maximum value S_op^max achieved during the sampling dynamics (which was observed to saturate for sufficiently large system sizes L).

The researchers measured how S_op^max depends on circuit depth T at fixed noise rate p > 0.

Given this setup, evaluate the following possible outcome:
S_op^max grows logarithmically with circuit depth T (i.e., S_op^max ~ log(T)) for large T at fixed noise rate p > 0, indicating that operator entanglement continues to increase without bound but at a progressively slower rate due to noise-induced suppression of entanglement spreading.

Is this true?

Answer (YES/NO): NO